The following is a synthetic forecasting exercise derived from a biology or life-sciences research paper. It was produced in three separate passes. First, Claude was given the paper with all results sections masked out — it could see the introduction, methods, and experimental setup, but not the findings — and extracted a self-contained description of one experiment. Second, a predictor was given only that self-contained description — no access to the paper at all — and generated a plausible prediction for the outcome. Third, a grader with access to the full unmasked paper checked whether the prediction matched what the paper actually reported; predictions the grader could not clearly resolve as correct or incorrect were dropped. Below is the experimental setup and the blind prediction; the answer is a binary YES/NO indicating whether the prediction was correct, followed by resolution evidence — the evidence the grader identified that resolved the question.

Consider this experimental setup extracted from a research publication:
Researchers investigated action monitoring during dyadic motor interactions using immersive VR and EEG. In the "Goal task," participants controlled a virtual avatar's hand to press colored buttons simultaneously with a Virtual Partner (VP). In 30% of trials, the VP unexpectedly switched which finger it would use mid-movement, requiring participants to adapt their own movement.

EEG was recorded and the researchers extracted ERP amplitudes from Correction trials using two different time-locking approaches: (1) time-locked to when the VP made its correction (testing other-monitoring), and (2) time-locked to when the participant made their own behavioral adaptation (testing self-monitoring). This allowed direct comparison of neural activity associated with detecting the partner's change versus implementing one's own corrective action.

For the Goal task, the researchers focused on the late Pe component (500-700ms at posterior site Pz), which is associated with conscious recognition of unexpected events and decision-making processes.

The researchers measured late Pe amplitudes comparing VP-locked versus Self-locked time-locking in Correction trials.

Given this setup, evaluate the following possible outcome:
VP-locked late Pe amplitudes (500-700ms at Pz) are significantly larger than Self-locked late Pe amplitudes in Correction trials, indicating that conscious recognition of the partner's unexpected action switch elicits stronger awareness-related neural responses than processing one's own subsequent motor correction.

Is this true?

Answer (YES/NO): YES